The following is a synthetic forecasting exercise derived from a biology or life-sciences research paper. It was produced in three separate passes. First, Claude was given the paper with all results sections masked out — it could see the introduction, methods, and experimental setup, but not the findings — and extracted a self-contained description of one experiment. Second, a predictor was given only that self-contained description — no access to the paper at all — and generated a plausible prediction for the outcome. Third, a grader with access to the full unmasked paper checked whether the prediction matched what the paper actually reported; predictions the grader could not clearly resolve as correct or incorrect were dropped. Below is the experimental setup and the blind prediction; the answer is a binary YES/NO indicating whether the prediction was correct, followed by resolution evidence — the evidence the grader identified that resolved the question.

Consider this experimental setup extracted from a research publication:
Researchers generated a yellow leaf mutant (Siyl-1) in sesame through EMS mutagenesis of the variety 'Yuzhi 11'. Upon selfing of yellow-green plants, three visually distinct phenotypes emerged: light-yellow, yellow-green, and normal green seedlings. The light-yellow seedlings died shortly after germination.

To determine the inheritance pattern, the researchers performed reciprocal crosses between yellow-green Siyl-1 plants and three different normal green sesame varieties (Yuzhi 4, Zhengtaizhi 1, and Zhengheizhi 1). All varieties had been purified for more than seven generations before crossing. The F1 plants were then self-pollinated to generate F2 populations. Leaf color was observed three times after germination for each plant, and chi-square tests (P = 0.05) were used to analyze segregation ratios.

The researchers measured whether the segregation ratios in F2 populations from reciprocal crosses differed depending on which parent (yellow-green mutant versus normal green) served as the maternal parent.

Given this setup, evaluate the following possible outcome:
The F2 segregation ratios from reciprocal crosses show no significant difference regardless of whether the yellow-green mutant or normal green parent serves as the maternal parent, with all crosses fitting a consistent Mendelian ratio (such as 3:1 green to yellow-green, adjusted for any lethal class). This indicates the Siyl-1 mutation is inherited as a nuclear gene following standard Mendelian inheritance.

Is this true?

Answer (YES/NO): NO